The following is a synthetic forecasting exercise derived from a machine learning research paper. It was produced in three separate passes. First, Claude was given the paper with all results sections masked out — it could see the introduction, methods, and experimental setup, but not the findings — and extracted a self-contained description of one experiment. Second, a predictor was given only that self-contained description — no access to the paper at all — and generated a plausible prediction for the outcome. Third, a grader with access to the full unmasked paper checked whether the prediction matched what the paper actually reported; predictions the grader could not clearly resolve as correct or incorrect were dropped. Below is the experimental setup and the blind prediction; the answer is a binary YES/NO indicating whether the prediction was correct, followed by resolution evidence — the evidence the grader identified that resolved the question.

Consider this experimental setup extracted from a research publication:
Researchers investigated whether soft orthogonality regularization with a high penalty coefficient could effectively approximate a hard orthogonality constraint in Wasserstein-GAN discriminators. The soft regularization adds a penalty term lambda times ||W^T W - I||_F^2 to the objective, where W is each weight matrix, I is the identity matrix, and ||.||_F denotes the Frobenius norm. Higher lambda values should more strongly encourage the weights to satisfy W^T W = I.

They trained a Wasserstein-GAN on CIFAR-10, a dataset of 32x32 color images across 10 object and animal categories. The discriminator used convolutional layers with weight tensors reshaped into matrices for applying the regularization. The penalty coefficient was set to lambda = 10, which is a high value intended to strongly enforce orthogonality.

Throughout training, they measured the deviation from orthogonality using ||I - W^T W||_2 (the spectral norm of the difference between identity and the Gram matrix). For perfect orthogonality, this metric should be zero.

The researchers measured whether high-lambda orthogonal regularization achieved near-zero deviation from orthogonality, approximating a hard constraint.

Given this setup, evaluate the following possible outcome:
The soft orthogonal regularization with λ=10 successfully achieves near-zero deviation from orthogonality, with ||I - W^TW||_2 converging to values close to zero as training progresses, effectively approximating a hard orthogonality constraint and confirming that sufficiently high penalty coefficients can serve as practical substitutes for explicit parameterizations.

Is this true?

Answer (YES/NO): NO